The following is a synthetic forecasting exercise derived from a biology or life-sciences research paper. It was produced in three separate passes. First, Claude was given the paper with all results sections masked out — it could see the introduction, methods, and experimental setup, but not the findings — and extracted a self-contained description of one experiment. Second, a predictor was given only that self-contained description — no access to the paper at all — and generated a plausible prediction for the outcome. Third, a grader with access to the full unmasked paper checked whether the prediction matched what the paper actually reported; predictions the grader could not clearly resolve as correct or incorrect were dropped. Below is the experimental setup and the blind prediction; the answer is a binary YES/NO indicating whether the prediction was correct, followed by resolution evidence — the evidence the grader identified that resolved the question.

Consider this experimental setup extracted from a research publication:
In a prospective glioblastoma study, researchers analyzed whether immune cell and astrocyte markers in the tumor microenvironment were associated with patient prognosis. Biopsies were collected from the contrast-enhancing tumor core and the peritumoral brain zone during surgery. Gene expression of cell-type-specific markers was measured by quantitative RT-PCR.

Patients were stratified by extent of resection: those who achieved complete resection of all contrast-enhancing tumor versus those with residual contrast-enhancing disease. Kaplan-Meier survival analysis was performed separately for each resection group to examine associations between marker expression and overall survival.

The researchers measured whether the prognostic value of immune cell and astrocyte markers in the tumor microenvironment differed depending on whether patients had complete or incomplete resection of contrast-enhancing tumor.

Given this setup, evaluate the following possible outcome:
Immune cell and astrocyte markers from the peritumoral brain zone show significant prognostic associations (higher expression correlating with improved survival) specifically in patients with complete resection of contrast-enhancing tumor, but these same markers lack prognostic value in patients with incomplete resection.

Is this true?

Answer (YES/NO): NO